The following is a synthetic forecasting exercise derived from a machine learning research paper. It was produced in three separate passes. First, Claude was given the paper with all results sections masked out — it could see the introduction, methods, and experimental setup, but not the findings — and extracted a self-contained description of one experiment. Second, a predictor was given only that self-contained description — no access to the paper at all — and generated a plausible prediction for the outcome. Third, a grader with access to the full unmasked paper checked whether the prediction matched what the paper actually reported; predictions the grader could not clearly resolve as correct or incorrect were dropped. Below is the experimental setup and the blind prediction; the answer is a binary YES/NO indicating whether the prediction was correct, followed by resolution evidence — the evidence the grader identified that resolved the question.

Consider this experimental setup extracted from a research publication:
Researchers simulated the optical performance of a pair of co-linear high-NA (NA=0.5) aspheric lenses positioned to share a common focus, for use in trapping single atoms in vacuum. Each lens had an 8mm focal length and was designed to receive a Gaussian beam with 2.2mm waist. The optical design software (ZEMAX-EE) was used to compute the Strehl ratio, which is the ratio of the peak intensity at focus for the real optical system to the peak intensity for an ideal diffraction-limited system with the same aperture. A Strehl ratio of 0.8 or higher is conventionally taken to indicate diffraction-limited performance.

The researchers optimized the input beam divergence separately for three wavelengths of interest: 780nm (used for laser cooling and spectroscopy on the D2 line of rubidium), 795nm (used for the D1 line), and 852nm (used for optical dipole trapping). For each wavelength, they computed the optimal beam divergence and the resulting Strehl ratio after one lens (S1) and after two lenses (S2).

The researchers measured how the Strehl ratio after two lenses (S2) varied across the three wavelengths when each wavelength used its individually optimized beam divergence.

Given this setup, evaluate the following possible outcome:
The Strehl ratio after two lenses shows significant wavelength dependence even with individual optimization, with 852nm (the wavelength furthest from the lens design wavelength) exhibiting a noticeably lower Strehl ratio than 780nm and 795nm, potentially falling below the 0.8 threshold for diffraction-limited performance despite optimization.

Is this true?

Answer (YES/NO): NO